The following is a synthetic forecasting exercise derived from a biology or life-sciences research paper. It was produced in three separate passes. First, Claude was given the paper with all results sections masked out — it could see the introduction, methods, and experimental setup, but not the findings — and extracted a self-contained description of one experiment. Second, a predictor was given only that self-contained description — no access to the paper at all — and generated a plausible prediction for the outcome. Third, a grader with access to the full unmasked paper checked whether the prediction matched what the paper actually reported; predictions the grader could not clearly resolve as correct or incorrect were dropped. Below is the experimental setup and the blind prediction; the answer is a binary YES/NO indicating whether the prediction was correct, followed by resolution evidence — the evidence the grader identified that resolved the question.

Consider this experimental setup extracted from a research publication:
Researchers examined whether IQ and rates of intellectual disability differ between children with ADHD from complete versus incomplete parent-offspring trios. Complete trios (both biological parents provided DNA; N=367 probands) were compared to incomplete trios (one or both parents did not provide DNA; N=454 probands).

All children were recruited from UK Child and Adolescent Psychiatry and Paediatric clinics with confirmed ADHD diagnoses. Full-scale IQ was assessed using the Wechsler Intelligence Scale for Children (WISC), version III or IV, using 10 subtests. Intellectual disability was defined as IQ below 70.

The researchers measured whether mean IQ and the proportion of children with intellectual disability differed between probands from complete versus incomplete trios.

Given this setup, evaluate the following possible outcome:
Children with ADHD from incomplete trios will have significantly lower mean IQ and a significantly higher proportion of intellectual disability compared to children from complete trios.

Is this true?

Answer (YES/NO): NO